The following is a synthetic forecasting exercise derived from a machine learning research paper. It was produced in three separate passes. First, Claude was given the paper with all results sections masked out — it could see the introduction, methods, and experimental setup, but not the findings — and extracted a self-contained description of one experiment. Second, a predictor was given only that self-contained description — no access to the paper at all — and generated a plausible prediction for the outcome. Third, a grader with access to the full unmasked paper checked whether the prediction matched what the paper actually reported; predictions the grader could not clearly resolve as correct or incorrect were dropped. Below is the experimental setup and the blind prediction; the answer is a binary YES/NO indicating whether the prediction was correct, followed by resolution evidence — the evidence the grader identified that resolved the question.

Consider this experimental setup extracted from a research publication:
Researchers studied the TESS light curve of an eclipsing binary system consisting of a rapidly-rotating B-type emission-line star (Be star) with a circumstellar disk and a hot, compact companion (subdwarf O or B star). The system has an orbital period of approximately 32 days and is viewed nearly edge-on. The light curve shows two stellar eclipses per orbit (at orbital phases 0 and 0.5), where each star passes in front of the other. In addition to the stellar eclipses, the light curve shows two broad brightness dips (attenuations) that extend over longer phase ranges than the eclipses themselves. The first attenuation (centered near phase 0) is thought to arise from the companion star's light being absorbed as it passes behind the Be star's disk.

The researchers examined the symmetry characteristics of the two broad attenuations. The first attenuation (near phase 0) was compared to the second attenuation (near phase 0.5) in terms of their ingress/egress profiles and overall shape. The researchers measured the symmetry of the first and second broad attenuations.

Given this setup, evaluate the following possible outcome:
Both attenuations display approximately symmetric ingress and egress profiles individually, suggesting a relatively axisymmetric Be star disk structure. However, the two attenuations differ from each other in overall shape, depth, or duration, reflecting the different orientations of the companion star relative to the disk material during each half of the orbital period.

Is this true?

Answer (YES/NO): NO